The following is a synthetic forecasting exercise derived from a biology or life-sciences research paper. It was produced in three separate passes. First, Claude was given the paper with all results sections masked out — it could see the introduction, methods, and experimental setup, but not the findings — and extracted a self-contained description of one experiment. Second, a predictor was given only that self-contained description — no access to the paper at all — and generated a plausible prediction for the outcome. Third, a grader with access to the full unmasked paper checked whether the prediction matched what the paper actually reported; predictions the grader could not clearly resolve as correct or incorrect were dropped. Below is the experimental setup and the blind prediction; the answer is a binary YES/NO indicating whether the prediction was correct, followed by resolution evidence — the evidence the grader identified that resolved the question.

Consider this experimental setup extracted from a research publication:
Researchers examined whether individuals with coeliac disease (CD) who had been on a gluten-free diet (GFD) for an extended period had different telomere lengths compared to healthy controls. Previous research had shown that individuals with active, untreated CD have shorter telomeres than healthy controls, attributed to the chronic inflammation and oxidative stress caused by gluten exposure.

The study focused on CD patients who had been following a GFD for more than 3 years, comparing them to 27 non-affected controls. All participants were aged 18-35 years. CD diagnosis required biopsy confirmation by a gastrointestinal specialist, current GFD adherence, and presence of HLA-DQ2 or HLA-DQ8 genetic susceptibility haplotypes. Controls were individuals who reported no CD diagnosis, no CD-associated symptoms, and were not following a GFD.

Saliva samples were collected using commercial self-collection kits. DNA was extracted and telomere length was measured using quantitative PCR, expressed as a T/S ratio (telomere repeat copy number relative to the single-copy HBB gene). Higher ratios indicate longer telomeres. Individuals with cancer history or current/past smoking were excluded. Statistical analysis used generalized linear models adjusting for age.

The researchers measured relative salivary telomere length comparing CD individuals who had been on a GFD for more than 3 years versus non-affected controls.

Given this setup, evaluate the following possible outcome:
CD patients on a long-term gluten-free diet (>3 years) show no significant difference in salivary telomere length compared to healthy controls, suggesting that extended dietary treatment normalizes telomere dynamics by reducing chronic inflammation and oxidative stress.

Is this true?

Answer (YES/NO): YES